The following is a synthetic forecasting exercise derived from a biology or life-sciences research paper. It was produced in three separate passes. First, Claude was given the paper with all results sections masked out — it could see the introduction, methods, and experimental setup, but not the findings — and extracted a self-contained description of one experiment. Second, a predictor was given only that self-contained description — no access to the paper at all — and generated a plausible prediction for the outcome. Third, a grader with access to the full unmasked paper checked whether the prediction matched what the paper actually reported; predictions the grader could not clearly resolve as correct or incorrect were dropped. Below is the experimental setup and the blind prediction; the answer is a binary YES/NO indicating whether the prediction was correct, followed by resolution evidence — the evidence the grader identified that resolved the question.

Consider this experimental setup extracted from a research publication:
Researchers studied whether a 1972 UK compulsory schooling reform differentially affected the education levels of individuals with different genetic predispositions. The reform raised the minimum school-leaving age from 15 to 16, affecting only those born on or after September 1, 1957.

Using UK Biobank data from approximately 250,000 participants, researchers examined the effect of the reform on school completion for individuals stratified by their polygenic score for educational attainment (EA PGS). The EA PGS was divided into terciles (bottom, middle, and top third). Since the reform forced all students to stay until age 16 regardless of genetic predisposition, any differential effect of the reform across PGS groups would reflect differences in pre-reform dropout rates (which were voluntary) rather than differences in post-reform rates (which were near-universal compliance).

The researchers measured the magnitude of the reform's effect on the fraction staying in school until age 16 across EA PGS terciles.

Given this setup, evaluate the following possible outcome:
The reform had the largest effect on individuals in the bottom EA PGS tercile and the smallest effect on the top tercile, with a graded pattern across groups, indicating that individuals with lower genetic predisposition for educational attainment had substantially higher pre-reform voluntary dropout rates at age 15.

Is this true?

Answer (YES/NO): YES